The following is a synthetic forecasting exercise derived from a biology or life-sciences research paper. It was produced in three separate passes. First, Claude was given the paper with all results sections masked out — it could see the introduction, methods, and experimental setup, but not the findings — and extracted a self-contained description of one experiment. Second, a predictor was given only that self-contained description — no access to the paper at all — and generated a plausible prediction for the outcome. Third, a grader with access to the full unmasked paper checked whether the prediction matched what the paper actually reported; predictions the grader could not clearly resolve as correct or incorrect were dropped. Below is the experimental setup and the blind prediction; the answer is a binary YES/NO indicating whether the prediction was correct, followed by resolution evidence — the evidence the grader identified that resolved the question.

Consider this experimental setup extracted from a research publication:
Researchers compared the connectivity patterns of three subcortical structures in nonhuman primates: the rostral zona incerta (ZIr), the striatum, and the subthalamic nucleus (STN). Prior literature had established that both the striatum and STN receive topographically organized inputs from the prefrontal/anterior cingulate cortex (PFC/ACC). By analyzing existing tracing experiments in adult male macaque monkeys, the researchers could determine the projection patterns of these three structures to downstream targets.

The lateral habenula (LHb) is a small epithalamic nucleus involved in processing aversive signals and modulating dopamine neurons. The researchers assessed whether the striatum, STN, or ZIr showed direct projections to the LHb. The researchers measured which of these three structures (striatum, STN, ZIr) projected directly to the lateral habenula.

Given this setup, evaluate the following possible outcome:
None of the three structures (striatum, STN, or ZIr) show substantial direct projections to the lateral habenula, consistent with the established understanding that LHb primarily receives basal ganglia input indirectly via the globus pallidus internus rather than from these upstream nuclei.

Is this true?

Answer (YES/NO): NO